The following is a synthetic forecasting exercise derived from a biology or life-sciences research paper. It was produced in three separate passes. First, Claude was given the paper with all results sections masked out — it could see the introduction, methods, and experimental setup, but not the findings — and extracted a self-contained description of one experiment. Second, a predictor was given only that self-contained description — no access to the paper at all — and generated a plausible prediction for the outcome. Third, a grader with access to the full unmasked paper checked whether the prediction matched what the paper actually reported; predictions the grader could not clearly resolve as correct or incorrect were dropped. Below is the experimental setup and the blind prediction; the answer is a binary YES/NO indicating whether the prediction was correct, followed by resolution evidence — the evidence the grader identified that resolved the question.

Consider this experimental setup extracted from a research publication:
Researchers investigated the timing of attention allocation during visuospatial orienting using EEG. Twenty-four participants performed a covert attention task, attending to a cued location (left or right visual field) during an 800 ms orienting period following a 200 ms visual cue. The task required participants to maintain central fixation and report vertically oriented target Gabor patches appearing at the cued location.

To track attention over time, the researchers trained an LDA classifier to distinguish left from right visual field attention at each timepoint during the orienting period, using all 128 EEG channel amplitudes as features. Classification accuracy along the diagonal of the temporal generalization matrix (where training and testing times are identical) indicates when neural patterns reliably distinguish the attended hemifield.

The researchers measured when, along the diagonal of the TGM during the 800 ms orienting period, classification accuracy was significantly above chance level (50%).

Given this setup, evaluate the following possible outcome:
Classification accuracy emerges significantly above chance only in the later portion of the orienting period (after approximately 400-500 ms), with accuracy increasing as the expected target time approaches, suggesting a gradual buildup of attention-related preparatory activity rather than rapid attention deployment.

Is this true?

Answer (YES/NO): NO